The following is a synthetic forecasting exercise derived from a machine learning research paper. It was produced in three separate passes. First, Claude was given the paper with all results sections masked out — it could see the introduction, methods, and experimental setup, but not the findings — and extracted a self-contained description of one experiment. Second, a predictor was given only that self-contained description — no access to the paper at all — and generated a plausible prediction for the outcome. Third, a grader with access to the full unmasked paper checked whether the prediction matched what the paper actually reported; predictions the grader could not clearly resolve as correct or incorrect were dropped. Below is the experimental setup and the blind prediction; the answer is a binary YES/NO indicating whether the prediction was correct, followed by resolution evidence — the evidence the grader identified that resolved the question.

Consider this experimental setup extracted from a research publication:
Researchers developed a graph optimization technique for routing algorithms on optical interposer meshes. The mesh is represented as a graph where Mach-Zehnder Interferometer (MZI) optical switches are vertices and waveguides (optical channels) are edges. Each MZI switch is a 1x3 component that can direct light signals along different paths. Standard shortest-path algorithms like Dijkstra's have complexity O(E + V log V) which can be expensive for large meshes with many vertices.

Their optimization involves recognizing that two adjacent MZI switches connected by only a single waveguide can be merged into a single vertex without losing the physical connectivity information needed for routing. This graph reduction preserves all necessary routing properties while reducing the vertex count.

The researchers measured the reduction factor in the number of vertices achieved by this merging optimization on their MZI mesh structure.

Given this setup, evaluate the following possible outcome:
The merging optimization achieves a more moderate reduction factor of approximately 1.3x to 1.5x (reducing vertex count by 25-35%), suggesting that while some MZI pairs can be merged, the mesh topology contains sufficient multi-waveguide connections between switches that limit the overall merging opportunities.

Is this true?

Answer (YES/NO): NO